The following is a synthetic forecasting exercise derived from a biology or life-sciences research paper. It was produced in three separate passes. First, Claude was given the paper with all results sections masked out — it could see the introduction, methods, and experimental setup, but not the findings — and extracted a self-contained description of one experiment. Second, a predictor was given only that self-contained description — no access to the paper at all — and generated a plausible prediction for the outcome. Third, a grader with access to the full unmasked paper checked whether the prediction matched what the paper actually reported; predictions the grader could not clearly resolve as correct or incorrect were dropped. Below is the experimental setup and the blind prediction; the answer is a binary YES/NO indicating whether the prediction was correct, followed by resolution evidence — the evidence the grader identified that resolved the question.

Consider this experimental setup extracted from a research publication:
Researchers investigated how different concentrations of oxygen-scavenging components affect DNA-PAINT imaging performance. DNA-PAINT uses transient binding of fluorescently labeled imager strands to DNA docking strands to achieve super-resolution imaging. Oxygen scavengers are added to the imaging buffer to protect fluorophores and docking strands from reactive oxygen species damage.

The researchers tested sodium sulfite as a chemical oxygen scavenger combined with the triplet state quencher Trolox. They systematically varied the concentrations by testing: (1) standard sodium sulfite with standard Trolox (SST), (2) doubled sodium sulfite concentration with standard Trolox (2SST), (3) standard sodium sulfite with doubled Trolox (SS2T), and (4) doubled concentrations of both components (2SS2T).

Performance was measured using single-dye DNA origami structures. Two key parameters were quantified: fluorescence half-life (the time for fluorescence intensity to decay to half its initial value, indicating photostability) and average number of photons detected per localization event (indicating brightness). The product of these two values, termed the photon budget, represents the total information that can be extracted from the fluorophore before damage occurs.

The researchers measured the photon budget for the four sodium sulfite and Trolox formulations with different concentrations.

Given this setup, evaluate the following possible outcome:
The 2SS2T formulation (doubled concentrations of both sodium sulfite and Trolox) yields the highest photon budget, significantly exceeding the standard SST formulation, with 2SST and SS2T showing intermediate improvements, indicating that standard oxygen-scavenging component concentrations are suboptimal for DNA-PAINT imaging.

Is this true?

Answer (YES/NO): NO